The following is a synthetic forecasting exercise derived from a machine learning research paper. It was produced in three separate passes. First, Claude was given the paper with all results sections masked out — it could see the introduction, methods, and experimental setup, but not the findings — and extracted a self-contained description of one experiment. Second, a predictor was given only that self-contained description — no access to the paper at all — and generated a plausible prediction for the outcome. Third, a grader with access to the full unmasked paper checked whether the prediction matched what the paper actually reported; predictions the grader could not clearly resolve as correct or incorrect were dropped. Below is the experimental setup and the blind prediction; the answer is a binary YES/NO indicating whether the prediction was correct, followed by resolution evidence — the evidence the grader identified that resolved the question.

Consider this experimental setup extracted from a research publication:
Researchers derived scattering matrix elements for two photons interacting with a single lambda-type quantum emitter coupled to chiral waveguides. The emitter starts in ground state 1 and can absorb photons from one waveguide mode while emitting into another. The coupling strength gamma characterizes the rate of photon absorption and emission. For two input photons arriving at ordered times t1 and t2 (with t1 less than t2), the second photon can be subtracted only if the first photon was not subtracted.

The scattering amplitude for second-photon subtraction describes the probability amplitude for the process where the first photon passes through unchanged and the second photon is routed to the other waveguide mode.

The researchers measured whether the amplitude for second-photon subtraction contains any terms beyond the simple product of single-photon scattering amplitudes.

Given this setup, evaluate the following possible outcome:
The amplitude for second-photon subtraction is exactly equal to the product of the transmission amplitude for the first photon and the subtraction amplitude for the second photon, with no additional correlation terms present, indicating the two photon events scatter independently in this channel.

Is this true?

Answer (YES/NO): NO